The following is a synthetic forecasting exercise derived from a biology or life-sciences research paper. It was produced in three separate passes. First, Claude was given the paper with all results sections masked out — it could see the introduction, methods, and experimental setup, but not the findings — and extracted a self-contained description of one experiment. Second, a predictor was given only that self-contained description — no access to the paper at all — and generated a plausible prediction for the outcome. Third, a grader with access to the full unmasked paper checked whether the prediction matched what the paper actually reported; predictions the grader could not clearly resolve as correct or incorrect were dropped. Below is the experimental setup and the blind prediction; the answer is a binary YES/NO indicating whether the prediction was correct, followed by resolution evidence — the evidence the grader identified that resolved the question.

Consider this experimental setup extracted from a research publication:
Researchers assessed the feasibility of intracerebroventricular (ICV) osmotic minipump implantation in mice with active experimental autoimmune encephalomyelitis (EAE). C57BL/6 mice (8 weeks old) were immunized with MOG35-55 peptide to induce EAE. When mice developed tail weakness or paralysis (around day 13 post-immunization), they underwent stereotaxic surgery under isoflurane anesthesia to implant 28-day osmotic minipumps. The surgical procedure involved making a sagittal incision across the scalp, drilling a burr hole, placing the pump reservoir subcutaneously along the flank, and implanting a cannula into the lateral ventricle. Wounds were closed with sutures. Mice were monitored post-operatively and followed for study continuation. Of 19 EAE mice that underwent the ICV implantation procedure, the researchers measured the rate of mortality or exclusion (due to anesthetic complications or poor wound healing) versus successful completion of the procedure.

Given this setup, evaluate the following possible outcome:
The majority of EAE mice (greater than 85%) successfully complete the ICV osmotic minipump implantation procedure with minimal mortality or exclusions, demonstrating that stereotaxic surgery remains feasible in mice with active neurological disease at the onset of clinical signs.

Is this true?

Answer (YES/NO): NO